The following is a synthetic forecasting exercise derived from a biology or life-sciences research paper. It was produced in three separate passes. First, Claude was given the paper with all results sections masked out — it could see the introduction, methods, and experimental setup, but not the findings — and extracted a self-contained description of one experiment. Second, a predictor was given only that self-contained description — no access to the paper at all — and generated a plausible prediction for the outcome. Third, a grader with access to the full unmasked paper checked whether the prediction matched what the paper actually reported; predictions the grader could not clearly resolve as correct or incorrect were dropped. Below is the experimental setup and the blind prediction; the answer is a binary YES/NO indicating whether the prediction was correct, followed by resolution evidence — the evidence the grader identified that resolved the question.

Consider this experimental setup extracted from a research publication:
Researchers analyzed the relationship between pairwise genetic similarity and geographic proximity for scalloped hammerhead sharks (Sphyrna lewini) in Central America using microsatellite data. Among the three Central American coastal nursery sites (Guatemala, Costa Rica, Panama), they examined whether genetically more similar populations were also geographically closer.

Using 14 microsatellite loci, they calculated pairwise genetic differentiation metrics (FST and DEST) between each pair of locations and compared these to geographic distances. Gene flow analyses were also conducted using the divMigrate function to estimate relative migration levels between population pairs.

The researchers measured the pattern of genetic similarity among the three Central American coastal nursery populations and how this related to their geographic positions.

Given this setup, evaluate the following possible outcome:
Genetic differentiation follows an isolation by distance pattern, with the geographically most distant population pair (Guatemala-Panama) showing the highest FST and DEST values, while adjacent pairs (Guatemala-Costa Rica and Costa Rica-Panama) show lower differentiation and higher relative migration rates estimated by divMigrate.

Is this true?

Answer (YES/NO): NO